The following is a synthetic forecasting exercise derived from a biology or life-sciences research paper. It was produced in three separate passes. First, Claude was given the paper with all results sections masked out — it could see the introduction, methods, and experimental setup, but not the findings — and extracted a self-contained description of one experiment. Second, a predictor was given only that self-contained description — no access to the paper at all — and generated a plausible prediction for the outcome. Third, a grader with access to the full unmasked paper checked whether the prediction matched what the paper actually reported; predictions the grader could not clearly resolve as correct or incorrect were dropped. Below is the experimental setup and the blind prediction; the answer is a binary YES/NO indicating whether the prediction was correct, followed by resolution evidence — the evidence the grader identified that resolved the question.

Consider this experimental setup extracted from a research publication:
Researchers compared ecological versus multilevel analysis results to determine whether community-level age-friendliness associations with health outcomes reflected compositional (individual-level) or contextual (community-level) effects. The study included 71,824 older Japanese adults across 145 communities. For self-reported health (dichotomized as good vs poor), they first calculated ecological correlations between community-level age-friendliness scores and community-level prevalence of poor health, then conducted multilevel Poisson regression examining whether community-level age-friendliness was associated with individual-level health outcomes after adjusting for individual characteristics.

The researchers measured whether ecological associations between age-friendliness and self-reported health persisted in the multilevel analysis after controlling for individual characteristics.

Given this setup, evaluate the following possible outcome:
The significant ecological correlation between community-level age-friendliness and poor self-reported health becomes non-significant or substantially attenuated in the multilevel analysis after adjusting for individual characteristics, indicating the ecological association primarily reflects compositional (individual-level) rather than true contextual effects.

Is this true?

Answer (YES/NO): YES